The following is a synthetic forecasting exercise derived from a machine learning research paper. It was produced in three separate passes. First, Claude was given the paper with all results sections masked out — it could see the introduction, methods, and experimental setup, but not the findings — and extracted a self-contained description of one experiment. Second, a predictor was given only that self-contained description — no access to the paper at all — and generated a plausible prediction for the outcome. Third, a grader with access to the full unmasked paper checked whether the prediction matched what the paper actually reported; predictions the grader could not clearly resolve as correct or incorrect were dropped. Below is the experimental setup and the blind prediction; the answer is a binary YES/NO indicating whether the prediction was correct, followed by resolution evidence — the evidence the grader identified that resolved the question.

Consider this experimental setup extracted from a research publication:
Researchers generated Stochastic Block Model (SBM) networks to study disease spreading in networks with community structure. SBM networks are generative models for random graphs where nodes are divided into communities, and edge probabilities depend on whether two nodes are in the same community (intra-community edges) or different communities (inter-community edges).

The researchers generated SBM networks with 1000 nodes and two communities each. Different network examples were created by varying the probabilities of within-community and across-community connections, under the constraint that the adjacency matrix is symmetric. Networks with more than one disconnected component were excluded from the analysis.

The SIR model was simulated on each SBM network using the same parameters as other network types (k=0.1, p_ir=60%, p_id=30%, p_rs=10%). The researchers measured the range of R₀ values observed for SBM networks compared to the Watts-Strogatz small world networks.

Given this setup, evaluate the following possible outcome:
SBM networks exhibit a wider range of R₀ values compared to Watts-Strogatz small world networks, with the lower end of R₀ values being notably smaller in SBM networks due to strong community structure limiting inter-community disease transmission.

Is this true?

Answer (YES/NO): NO